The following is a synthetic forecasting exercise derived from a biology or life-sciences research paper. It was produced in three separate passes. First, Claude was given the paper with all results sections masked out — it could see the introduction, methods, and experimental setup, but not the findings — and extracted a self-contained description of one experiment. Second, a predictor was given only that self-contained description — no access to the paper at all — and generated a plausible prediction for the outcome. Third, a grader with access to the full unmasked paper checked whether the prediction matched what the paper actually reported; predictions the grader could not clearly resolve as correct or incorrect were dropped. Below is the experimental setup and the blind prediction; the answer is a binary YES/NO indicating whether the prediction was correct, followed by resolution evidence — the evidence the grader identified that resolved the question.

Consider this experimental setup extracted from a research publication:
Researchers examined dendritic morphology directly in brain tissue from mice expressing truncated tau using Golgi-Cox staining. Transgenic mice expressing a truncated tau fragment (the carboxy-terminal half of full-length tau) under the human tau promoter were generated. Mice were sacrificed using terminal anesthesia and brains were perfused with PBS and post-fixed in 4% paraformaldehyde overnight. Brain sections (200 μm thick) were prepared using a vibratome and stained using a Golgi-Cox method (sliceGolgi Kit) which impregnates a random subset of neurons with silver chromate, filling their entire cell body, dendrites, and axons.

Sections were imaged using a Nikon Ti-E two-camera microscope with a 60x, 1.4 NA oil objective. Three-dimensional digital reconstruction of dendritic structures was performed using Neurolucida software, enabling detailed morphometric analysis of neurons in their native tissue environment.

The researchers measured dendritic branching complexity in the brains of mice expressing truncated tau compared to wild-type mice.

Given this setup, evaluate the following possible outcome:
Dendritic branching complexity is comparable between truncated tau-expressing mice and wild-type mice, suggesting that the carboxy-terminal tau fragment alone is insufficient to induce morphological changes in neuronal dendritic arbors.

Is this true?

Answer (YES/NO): NO